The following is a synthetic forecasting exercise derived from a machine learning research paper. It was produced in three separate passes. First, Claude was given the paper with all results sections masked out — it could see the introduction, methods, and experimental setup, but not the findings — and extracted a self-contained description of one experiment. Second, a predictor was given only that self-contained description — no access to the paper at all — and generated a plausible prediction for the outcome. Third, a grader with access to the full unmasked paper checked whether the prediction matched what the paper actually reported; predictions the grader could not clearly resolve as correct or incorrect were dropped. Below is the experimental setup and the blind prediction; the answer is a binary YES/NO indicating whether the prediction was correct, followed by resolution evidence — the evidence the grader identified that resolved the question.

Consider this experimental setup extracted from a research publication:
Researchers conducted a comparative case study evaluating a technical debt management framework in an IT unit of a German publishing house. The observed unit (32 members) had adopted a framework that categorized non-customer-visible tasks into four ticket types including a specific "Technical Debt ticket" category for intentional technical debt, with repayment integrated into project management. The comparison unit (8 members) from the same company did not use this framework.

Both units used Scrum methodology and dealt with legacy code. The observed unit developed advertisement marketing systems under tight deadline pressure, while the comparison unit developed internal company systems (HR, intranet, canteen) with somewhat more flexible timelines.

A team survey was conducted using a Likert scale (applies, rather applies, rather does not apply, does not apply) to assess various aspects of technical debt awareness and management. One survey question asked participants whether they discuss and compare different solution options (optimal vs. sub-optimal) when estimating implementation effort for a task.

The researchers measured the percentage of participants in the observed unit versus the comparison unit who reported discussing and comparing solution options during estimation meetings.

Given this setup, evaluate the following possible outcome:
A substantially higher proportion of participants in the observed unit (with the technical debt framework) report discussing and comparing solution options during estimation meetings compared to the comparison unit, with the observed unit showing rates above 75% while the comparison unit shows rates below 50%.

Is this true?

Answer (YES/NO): NO